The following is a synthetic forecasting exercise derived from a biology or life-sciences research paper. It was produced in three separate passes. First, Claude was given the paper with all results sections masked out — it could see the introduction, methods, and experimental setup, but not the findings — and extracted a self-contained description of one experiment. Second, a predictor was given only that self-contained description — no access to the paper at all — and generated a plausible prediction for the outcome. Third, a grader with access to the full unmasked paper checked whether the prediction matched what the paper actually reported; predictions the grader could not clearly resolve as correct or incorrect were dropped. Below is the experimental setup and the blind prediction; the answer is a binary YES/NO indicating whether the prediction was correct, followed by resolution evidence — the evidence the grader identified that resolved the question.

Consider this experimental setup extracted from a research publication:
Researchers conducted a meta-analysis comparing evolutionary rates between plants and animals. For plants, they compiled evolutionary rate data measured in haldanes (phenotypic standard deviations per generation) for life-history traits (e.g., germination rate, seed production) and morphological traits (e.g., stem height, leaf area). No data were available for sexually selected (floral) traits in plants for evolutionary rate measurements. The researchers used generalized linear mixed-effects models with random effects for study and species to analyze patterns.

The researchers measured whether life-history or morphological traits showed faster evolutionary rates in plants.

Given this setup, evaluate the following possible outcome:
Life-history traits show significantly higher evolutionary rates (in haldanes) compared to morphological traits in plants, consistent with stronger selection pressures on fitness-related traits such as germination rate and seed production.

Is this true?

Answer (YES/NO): YES